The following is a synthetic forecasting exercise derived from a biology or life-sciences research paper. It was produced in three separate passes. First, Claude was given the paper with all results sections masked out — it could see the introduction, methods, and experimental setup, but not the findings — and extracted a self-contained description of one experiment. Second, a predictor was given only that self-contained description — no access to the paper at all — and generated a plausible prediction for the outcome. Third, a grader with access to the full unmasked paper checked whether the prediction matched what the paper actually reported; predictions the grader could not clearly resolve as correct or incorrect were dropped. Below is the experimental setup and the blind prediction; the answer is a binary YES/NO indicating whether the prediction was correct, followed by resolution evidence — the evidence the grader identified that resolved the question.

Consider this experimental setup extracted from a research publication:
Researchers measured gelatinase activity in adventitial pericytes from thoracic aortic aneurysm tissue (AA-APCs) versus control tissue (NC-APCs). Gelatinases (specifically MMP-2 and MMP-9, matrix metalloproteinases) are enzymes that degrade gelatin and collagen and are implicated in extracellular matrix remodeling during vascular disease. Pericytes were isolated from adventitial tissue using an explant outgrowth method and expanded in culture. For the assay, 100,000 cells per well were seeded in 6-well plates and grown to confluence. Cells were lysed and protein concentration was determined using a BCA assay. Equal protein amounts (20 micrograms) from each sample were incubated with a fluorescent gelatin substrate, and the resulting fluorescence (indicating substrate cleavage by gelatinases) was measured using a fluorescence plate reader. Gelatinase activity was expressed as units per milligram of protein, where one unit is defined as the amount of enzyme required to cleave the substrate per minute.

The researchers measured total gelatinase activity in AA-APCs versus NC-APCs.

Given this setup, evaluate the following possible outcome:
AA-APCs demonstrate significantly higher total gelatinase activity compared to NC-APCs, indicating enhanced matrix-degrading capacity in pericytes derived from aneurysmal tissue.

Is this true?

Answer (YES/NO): YES